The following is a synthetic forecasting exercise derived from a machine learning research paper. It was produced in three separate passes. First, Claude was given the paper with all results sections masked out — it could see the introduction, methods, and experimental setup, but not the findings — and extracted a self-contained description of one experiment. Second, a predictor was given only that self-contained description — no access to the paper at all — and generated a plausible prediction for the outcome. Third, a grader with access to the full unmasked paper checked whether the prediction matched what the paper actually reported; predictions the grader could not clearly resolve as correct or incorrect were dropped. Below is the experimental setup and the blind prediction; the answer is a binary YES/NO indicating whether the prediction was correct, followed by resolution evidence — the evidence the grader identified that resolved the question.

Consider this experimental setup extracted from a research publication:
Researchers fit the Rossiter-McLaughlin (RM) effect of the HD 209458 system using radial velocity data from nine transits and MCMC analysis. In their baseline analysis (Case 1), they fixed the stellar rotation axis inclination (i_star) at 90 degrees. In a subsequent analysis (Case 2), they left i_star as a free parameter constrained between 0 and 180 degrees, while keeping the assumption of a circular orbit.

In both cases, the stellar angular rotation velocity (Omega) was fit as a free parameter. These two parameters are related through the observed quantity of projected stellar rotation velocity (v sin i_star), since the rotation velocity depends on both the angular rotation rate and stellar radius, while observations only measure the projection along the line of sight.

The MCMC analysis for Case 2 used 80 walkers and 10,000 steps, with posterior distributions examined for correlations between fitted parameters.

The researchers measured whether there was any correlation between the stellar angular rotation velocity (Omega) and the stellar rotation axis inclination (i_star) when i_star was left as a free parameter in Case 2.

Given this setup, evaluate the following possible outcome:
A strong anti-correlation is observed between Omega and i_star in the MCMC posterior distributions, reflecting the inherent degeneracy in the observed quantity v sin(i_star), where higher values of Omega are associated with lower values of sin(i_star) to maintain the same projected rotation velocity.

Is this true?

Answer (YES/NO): NO